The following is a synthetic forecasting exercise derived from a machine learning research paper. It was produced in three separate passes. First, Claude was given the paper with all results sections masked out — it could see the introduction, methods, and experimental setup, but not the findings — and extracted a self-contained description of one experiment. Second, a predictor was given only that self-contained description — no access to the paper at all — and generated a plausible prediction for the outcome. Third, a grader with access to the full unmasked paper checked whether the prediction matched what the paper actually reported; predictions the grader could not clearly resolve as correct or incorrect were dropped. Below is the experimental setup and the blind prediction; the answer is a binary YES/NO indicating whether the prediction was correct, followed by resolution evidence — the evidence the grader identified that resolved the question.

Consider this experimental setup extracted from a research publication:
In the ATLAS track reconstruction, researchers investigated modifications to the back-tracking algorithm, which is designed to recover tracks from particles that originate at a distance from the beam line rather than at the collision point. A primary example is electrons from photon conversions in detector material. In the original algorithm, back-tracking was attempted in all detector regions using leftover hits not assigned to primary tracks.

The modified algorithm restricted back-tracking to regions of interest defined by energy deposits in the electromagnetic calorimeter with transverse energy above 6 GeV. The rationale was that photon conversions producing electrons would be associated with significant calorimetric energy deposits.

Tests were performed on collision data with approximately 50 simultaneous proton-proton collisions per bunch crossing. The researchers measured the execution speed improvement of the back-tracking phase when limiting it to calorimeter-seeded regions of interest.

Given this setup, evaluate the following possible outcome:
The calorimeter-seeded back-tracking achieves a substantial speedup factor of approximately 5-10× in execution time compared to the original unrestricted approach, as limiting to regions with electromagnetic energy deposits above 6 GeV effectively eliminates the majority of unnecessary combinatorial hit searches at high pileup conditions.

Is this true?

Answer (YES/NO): NO